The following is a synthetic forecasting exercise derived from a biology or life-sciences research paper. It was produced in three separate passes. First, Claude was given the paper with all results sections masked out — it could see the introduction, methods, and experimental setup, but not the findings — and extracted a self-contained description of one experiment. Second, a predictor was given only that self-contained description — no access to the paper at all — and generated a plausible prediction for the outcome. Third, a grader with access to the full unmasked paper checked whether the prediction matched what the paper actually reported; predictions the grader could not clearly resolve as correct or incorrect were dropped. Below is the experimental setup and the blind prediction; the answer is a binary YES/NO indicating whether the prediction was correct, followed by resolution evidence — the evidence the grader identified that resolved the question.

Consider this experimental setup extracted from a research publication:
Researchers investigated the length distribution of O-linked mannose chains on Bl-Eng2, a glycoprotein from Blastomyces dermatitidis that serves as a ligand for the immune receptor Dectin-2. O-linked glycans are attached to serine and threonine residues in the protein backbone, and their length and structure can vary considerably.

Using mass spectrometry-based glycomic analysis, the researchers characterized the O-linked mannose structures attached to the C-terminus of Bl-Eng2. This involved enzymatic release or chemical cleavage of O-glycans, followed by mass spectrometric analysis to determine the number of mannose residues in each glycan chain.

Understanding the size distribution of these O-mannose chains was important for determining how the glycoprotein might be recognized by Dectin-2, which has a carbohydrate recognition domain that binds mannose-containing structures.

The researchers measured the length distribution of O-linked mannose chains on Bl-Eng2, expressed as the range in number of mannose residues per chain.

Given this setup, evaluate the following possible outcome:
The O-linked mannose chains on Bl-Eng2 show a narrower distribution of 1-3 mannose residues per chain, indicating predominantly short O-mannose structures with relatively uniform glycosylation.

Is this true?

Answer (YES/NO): NO